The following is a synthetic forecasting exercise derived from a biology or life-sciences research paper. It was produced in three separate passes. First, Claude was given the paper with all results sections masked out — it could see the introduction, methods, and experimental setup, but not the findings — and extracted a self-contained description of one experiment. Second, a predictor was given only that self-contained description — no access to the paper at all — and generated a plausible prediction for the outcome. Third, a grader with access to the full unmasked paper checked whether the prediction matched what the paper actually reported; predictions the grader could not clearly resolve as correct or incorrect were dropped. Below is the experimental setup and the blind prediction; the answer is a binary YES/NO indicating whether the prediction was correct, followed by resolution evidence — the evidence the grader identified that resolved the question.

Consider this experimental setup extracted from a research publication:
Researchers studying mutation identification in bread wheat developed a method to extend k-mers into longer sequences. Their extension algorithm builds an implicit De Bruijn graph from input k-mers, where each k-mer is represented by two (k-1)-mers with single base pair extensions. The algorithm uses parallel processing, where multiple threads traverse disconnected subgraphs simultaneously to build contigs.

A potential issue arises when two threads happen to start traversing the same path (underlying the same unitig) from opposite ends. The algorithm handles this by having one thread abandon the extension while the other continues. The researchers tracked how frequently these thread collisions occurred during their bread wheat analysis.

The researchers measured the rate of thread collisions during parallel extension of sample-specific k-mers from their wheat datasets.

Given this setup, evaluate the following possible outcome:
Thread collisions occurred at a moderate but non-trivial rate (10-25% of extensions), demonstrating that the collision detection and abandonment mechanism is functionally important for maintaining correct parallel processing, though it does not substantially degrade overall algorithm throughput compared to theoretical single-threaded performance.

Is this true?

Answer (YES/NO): NO